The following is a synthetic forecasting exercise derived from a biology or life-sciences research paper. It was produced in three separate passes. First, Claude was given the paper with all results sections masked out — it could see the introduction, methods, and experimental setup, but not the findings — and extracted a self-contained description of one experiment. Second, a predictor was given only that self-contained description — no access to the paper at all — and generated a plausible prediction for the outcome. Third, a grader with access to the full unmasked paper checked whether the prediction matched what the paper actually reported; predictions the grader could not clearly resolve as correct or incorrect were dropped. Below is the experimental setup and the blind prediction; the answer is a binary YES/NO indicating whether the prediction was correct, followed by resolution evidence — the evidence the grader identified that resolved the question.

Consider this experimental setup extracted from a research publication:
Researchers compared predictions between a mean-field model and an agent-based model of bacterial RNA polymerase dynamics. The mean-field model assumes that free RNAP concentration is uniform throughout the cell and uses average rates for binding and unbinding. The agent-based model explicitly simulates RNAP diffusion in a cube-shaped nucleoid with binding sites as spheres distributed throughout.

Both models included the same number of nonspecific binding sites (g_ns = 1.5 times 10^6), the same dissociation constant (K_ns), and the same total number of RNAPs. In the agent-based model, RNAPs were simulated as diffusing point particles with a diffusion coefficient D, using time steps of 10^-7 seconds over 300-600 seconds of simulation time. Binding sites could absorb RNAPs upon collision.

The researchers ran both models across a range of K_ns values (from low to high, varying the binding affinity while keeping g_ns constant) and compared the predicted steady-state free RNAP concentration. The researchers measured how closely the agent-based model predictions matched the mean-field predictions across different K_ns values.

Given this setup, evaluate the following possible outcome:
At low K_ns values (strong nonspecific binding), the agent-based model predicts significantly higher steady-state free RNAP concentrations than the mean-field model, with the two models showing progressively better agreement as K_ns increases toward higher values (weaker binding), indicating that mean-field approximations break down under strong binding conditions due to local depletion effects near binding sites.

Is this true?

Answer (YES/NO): NO